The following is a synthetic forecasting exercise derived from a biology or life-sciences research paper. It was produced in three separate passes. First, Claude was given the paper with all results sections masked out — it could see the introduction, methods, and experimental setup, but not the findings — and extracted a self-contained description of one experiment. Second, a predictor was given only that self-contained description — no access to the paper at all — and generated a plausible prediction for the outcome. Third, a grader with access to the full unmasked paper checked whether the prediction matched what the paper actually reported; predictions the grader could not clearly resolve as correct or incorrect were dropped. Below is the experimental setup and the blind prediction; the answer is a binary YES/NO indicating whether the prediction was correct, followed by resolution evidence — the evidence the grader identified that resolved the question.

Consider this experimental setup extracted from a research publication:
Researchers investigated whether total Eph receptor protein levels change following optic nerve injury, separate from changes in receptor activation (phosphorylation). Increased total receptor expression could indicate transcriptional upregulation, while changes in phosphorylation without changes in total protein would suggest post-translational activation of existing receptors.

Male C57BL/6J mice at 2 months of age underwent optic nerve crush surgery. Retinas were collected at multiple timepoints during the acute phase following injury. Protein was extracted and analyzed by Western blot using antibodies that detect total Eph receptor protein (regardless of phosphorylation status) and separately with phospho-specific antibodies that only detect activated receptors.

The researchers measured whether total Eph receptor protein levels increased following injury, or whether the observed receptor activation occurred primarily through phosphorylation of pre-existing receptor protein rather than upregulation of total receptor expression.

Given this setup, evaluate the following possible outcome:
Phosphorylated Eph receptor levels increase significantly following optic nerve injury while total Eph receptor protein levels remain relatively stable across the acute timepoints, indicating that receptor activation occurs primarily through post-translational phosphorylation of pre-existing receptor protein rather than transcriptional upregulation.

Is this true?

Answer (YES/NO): NO